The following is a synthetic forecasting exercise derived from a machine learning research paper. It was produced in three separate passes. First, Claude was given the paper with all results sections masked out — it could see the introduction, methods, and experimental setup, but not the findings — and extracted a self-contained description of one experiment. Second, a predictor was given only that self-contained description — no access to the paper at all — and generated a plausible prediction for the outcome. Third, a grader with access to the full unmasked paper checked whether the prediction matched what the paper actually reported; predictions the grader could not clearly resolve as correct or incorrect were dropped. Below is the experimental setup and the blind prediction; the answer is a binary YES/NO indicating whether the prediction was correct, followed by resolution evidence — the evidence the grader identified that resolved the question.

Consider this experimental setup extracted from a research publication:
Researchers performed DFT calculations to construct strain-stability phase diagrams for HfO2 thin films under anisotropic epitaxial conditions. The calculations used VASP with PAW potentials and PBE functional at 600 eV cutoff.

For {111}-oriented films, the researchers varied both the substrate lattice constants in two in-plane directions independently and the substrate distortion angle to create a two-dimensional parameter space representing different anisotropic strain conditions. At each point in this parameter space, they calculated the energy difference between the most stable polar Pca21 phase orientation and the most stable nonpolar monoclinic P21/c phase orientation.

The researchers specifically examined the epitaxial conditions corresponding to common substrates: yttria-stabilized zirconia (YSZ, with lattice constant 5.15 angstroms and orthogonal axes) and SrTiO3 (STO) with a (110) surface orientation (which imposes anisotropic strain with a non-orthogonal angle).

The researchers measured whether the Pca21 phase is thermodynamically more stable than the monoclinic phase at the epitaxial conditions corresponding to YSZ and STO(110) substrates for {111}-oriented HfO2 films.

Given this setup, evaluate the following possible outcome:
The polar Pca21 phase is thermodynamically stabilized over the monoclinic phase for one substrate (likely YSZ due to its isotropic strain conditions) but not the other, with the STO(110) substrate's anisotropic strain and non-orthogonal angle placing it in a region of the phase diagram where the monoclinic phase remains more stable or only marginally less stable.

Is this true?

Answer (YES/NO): NO